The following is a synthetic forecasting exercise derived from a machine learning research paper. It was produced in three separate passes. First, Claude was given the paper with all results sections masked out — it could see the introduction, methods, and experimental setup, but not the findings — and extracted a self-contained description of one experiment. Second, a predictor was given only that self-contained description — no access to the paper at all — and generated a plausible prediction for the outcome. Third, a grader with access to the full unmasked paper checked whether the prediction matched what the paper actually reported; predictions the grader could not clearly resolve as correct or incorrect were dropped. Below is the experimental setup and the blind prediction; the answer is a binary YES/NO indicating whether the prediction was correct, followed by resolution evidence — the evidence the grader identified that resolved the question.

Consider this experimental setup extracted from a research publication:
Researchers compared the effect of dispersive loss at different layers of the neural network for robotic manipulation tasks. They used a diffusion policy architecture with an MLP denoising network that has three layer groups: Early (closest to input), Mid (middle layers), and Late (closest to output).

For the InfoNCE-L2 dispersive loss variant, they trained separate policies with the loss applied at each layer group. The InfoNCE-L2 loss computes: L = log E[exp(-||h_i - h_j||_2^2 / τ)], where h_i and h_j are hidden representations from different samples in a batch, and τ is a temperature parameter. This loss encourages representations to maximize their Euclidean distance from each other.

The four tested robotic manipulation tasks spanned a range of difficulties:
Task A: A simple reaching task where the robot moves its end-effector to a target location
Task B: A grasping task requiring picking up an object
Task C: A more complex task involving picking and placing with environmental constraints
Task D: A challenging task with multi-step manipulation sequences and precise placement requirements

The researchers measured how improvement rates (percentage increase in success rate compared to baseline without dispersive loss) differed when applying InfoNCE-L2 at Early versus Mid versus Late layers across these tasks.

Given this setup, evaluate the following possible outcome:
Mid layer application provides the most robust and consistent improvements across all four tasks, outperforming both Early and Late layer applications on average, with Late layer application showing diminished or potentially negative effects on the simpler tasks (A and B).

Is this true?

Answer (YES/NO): NO